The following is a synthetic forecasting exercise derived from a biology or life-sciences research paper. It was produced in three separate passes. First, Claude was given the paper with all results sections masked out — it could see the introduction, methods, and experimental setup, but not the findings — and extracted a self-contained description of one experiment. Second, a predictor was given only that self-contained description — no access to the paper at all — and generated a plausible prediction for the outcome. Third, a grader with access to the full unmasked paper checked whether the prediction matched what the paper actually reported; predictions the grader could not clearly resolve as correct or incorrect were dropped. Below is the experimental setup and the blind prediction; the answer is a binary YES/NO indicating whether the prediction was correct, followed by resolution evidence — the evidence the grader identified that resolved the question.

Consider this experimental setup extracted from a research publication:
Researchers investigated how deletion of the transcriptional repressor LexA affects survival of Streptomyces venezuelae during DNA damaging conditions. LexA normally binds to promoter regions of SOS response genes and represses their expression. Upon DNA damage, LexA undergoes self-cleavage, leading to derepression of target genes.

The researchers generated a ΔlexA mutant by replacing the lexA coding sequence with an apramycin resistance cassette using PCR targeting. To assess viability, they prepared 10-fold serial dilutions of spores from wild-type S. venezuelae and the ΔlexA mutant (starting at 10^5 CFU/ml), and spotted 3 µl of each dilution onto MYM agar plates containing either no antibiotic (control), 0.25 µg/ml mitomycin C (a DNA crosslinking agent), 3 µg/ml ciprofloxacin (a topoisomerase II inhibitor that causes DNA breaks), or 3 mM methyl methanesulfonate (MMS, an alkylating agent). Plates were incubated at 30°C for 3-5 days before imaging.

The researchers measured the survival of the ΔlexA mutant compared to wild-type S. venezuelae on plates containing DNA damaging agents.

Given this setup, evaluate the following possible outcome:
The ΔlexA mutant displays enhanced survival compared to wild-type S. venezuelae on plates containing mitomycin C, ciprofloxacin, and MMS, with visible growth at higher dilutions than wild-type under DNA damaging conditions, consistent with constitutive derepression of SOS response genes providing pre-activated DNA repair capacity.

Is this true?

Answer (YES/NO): NO